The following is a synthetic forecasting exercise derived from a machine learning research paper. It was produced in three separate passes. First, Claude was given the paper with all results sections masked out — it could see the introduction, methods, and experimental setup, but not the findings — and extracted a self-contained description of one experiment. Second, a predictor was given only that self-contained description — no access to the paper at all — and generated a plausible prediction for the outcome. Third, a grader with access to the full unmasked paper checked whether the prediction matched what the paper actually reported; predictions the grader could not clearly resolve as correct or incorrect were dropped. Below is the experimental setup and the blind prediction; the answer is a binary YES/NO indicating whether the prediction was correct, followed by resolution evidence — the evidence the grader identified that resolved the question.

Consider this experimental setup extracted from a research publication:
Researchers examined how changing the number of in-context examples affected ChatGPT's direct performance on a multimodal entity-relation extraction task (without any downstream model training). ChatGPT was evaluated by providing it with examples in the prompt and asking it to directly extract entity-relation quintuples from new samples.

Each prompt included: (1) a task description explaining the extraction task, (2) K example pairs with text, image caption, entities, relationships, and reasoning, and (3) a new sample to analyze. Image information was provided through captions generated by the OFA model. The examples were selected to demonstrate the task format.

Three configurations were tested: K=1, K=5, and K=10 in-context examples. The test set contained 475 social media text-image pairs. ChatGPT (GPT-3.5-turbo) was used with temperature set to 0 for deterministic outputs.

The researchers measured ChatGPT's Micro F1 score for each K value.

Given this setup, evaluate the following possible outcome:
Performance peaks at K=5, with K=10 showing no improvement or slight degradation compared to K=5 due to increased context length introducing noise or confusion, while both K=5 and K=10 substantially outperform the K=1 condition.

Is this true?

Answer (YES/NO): NO